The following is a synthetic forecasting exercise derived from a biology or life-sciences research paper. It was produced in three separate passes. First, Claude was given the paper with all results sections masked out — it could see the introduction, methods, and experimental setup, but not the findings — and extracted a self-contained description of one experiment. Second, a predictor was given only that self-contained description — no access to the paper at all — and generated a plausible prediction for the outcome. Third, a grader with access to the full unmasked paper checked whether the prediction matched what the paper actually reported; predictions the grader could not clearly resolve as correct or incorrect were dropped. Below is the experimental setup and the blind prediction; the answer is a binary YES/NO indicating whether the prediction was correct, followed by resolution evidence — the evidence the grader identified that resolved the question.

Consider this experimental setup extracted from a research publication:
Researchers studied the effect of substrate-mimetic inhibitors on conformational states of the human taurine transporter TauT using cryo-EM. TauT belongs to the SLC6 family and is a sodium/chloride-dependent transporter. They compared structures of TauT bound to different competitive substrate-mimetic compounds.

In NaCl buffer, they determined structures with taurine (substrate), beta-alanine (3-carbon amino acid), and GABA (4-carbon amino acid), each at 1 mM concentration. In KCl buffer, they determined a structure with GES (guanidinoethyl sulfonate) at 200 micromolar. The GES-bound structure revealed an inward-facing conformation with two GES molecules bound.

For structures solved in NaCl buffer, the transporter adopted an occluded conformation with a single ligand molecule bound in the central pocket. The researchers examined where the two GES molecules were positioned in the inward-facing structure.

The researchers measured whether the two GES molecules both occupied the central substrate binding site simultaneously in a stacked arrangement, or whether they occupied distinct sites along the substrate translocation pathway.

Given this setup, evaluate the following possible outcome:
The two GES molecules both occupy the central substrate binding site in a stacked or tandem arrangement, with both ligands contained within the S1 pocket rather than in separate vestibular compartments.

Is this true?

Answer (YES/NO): NO